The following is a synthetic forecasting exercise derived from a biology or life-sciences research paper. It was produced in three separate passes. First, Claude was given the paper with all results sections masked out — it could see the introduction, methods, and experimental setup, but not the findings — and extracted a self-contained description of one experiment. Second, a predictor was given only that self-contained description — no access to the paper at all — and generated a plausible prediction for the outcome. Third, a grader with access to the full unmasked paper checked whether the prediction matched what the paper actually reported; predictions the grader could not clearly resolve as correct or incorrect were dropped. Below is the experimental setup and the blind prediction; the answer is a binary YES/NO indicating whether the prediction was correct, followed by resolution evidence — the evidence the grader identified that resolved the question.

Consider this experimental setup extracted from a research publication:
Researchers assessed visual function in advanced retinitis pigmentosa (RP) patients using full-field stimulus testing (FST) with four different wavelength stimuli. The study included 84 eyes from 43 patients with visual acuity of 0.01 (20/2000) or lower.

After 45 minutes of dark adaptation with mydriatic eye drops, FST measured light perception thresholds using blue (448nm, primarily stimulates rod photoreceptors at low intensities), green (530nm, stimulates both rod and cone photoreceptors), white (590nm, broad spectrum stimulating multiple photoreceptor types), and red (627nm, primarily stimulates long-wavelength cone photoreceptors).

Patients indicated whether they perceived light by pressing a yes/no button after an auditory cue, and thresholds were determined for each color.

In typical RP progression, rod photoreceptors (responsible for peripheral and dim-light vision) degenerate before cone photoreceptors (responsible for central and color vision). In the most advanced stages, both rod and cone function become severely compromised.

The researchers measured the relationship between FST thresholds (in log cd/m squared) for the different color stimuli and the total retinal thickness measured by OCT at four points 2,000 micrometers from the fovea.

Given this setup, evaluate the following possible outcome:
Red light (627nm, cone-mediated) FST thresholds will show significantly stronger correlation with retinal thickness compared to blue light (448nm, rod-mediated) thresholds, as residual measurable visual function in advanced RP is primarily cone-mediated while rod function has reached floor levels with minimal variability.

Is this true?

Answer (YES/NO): NO